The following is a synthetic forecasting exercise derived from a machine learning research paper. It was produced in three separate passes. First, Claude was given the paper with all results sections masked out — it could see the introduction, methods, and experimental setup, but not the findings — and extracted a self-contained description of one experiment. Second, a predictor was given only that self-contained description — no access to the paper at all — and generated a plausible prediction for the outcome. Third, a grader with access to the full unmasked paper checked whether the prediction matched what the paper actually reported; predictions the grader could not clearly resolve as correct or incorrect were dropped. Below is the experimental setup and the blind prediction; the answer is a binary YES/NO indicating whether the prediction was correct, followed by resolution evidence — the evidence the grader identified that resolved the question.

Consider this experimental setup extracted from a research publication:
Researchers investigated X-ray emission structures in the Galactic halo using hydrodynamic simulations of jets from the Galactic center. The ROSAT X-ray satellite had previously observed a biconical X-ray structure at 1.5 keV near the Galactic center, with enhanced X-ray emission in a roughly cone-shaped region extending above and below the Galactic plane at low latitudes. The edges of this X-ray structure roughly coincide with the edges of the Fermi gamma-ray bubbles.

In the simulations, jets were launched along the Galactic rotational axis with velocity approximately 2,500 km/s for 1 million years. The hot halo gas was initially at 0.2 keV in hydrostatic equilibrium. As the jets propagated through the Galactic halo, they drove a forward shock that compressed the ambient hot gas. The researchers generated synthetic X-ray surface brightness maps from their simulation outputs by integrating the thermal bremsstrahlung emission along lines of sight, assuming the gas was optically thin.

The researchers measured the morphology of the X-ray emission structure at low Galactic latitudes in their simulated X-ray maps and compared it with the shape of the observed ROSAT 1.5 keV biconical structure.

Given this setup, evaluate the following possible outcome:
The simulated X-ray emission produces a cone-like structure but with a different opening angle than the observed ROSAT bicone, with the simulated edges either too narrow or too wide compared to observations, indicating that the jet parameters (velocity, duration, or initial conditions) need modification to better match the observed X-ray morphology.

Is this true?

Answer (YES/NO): NO